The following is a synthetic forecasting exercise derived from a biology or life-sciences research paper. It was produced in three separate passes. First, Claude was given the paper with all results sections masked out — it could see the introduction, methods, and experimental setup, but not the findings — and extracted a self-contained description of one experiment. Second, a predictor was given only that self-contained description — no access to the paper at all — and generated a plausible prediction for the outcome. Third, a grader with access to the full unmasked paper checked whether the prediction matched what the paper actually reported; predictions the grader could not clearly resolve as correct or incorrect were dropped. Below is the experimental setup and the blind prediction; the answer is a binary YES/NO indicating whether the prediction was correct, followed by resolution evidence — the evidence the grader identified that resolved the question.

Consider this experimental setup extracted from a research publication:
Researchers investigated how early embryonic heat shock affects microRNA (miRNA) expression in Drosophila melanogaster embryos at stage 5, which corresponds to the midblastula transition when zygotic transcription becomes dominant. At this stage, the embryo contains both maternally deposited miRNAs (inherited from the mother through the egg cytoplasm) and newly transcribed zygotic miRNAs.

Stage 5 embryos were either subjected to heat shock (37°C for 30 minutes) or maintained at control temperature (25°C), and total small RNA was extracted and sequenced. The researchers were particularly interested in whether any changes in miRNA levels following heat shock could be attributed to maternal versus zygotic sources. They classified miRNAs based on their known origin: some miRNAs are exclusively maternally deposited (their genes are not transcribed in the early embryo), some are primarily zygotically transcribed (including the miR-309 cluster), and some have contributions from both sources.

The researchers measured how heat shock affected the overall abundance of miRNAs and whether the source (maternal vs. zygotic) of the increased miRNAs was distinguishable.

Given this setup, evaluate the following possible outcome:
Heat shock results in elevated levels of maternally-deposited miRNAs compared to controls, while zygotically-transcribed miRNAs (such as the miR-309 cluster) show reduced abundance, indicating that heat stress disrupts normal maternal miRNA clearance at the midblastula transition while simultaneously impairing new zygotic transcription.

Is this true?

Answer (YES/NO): NO